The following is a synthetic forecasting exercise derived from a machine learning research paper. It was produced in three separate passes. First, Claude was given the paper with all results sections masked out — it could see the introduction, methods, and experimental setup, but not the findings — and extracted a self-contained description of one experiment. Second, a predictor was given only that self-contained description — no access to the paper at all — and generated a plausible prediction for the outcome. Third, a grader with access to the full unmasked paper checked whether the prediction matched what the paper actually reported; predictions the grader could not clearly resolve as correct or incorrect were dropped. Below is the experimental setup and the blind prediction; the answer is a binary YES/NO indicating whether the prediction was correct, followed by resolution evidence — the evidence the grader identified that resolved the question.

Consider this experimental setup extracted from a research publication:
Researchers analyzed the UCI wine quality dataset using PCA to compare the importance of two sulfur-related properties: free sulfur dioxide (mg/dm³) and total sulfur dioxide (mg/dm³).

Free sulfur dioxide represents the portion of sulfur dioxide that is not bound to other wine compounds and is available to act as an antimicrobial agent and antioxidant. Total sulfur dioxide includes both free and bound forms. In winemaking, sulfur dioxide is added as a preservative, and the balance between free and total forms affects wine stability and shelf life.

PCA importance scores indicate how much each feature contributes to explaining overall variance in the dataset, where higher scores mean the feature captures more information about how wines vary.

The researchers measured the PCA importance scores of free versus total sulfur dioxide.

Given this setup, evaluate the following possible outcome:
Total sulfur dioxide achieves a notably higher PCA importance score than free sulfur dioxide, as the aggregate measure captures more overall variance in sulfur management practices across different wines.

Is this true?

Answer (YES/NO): YES